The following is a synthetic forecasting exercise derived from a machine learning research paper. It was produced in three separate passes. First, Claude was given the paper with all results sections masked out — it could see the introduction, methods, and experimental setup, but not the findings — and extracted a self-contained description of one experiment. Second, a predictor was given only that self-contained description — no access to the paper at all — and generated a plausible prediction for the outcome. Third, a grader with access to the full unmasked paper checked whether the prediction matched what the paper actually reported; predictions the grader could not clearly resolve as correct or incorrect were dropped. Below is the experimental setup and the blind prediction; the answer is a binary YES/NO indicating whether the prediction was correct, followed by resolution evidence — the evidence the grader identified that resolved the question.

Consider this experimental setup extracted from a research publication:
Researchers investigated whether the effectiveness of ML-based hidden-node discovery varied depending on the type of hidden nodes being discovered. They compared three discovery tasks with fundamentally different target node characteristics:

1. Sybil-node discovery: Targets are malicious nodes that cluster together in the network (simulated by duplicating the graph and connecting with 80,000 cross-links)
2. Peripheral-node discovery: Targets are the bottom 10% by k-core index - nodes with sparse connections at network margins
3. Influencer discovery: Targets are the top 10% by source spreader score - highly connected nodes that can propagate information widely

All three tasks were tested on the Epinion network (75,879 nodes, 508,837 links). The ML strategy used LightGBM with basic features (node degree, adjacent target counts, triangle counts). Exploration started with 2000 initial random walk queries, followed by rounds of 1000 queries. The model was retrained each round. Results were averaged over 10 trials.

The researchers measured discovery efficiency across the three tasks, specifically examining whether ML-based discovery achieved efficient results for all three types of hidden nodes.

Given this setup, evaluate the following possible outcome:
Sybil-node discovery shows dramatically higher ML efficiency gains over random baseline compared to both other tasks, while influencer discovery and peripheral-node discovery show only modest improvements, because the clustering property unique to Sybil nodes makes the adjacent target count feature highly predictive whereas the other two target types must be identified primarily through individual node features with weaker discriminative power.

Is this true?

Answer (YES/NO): NO